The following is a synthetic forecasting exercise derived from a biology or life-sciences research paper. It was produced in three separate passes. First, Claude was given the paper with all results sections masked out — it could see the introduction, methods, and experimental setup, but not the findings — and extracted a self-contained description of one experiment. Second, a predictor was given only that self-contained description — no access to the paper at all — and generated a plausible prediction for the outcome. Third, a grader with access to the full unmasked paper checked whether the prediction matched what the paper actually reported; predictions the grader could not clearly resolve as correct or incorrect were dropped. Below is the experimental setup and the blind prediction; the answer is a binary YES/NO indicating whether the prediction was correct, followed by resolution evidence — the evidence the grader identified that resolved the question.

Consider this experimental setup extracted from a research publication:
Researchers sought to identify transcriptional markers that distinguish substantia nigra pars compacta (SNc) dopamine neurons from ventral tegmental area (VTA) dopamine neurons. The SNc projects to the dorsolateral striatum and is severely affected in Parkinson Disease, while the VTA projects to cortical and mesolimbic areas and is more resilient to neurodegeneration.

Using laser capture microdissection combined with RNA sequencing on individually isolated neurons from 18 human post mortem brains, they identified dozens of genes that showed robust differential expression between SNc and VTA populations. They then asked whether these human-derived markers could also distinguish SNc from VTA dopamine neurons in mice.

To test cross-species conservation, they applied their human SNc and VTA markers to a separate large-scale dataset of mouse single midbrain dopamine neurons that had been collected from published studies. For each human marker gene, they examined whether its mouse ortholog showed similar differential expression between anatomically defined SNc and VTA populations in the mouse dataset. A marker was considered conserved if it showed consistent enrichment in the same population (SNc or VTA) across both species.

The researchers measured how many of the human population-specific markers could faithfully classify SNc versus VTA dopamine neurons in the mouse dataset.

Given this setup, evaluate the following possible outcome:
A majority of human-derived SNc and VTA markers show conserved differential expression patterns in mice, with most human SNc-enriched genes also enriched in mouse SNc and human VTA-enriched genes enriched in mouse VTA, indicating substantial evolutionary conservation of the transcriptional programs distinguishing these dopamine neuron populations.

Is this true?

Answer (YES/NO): NO